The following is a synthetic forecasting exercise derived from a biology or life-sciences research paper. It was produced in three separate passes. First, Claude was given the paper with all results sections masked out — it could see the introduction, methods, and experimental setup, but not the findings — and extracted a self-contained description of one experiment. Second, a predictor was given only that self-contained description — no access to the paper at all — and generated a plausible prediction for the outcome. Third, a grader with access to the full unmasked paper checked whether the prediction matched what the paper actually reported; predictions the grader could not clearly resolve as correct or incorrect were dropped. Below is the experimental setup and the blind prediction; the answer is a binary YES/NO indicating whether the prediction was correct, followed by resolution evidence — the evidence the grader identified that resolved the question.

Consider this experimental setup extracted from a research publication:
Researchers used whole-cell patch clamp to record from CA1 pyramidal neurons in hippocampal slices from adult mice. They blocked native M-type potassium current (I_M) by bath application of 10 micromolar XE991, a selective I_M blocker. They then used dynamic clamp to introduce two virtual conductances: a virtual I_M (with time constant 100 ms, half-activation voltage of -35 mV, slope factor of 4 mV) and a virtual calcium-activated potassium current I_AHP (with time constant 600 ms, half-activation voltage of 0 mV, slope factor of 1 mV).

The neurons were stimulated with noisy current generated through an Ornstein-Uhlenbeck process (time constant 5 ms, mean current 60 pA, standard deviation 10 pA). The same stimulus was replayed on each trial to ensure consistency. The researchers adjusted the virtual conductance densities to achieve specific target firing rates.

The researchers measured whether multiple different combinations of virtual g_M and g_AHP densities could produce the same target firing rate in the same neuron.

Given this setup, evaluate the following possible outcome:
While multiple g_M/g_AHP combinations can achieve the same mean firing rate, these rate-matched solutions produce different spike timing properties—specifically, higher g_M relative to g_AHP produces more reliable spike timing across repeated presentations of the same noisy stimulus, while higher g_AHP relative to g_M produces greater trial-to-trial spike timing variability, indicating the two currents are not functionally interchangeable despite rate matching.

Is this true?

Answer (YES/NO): NO